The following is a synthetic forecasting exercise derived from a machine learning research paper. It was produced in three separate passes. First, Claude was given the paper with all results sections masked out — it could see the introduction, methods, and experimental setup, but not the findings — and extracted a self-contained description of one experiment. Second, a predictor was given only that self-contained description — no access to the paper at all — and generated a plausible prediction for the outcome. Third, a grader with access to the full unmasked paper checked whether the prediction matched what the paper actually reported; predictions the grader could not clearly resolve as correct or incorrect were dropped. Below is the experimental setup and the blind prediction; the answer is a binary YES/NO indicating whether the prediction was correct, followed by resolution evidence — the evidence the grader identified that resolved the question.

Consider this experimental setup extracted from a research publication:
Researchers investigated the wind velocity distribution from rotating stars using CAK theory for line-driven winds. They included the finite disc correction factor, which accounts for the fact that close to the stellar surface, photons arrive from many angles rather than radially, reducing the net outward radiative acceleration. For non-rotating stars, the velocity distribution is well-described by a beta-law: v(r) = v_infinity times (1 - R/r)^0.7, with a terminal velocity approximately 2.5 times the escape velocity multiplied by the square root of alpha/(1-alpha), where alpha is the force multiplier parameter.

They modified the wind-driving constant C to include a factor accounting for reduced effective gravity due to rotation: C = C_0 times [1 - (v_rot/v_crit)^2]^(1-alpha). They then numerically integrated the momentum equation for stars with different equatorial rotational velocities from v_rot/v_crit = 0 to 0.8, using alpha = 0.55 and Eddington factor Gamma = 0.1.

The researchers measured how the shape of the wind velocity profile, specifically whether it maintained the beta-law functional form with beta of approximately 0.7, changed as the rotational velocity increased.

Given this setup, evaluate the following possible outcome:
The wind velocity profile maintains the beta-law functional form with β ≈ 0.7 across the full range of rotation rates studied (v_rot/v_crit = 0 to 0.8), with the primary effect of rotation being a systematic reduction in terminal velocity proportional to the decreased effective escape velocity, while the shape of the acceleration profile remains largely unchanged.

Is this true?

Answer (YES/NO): YES